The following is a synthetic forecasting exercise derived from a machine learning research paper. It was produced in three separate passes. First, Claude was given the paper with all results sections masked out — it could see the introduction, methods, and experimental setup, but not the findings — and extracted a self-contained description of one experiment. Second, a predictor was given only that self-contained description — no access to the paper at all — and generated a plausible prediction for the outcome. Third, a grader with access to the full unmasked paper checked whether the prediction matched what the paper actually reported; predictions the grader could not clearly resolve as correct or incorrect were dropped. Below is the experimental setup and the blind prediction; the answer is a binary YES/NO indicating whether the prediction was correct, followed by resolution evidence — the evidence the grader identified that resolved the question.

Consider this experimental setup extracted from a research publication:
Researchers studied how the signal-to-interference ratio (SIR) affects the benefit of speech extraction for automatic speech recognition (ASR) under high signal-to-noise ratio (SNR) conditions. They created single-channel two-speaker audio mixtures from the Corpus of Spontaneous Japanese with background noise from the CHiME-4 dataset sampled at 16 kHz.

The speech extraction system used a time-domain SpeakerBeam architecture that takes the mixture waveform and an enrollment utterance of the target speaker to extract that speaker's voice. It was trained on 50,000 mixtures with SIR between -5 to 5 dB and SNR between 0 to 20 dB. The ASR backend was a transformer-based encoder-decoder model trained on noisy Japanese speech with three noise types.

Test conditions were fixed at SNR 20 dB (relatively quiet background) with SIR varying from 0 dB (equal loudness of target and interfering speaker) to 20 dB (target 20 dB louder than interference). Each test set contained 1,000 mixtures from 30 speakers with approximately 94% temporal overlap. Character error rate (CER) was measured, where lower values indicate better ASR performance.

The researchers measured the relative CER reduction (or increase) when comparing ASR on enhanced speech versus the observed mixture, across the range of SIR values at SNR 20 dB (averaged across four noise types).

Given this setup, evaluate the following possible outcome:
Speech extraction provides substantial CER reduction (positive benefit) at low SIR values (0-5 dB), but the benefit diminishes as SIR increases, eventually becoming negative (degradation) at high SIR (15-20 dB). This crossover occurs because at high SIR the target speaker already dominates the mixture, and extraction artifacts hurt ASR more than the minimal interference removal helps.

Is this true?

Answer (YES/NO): YES